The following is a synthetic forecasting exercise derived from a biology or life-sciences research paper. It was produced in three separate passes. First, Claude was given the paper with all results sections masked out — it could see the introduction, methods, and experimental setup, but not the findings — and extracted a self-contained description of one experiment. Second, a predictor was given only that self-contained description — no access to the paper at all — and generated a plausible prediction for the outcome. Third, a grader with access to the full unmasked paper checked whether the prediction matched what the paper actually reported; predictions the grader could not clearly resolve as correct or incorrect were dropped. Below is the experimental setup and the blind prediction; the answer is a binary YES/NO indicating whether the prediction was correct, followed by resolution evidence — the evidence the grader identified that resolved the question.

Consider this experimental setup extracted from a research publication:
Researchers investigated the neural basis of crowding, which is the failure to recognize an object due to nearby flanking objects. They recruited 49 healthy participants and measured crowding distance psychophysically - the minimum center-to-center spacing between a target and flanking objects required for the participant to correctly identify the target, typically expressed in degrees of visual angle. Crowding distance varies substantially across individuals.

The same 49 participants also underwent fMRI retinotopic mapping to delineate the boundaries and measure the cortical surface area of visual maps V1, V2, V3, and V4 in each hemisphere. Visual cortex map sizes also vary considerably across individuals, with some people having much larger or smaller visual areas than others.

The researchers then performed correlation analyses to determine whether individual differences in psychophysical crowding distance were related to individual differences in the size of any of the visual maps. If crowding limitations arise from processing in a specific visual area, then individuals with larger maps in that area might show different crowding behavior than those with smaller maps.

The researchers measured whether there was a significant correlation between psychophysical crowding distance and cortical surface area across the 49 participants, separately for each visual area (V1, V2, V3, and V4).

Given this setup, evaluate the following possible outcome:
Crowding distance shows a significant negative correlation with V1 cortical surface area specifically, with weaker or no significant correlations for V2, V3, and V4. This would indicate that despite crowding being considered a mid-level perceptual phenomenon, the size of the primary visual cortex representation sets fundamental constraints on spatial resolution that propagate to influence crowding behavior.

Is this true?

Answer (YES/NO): NO